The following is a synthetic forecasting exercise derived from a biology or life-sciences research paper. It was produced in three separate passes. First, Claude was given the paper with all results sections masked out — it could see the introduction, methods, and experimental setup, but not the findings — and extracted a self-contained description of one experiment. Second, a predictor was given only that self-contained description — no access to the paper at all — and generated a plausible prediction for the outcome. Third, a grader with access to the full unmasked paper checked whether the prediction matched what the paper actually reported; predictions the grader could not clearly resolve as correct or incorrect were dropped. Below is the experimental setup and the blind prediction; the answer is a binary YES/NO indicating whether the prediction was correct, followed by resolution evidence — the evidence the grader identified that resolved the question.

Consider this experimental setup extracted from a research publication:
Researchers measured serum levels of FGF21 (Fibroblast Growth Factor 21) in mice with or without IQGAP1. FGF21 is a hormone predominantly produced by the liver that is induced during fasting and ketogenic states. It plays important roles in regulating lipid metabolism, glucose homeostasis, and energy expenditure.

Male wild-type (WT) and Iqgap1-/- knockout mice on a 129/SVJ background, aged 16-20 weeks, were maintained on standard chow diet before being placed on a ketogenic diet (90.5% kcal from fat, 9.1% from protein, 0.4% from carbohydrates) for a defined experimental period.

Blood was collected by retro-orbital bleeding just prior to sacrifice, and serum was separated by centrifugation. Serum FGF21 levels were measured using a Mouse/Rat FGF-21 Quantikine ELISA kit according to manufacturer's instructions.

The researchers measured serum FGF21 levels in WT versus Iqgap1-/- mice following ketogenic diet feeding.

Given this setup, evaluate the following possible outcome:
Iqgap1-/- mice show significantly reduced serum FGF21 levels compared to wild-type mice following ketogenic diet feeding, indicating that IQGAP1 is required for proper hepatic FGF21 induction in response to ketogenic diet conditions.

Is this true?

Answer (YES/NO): YES